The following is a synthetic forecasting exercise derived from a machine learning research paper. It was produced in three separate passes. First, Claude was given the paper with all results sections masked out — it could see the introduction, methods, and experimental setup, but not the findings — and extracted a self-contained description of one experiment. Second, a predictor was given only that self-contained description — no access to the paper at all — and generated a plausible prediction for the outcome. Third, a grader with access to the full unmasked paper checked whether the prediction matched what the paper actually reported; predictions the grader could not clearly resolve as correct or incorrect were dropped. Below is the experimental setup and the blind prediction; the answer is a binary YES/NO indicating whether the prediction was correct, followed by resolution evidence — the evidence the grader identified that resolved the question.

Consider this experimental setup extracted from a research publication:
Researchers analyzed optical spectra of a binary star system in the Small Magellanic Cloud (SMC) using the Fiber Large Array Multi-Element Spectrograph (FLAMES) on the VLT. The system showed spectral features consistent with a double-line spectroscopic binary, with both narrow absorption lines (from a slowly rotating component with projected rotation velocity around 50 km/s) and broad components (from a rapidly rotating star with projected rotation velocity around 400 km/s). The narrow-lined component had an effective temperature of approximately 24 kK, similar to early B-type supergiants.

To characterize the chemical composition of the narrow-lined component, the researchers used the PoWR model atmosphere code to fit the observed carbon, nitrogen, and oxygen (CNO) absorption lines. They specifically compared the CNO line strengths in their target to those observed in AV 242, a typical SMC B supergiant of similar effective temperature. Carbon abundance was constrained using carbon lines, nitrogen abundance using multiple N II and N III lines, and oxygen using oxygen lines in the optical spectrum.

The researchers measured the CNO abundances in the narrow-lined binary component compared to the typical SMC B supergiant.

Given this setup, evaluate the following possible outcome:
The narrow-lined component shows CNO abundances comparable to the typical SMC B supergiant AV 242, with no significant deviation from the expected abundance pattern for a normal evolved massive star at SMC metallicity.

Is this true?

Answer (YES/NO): NO